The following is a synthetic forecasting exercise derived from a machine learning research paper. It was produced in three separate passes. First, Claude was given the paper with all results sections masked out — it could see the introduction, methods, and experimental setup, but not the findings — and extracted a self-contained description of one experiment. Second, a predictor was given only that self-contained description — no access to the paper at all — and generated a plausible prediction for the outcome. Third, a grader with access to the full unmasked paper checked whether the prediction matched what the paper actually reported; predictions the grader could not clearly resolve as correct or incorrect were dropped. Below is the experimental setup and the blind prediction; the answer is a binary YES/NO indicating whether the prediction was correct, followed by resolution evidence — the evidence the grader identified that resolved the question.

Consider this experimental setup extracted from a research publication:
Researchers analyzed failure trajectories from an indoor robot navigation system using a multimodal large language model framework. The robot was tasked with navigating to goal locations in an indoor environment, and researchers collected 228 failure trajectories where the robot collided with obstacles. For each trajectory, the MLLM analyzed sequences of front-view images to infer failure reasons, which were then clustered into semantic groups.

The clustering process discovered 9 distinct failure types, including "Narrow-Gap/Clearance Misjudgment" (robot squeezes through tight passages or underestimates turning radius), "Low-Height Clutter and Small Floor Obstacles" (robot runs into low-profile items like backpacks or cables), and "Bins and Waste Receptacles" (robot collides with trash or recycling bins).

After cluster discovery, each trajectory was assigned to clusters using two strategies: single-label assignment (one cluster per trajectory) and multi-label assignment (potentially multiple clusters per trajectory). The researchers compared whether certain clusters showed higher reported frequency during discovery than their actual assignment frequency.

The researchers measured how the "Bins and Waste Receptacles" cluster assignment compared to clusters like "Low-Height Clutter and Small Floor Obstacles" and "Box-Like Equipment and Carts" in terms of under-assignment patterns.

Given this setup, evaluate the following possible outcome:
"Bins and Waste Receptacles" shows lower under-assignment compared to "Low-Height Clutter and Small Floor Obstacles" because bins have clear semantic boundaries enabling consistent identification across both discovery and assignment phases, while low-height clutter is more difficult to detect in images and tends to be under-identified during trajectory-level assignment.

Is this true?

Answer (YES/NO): NO